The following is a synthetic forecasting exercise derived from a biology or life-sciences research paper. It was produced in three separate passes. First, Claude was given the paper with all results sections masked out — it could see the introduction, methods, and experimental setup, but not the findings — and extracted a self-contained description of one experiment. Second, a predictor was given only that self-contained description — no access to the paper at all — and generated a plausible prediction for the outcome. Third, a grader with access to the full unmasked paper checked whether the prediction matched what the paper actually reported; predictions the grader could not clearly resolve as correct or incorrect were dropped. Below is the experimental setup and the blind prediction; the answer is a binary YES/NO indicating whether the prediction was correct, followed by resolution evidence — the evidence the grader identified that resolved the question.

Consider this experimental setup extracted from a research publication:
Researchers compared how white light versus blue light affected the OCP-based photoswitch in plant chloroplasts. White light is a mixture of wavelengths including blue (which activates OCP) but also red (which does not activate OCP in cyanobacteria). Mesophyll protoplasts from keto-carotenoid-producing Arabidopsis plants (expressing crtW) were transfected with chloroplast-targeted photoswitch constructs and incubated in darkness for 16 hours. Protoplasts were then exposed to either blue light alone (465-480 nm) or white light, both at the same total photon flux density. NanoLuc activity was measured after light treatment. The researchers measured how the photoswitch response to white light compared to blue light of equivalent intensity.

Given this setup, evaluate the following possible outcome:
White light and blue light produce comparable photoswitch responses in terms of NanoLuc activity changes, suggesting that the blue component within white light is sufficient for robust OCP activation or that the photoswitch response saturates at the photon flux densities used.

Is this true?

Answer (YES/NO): NO